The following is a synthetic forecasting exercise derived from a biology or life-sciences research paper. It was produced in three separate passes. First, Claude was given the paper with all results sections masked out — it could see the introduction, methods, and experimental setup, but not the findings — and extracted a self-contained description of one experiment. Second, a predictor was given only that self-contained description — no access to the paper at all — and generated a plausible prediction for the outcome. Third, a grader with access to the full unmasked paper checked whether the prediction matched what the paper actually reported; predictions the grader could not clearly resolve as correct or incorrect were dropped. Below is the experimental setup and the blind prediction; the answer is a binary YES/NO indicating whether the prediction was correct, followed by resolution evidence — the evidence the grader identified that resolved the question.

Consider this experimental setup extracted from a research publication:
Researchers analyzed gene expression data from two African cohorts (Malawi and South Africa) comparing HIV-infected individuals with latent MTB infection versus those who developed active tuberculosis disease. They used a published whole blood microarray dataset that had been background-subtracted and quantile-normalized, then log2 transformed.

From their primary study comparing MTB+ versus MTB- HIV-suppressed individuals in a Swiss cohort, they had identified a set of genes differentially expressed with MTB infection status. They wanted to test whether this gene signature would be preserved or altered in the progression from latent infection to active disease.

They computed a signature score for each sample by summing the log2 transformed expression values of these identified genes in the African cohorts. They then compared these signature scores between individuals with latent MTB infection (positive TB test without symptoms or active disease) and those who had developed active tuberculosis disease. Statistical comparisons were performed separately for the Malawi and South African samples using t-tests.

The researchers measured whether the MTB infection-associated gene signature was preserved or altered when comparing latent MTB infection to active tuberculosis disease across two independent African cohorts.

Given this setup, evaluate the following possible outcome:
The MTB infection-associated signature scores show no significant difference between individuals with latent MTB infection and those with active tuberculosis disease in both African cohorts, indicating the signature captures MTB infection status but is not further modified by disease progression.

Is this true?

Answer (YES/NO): NO